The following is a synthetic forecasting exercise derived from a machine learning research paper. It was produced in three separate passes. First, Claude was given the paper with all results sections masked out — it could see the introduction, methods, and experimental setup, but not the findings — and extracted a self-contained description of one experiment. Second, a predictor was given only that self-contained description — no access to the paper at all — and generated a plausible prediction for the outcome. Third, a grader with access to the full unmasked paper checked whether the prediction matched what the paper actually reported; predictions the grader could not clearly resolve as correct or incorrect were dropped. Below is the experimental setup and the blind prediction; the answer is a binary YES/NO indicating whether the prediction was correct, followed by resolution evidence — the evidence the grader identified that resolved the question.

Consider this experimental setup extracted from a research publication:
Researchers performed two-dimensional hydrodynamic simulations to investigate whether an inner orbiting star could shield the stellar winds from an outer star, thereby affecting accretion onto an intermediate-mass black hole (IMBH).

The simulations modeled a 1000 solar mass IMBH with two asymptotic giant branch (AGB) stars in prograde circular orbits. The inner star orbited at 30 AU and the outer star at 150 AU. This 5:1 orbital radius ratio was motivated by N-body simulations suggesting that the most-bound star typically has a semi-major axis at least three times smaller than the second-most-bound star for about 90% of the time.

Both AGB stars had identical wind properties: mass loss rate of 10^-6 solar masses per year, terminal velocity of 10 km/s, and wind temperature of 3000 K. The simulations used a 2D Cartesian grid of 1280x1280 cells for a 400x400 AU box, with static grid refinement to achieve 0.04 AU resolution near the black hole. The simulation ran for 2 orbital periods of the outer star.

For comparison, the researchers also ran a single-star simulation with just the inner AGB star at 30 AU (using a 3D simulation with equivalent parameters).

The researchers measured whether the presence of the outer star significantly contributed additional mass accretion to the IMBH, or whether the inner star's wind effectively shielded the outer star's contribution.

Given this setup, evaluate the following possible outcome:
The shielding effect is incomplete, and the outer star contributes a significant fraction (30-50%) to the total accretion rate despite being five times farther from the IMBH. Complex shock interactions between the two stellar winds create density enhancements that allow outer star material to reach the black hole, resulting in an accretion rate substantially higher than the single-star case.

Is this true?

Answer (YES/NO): NO